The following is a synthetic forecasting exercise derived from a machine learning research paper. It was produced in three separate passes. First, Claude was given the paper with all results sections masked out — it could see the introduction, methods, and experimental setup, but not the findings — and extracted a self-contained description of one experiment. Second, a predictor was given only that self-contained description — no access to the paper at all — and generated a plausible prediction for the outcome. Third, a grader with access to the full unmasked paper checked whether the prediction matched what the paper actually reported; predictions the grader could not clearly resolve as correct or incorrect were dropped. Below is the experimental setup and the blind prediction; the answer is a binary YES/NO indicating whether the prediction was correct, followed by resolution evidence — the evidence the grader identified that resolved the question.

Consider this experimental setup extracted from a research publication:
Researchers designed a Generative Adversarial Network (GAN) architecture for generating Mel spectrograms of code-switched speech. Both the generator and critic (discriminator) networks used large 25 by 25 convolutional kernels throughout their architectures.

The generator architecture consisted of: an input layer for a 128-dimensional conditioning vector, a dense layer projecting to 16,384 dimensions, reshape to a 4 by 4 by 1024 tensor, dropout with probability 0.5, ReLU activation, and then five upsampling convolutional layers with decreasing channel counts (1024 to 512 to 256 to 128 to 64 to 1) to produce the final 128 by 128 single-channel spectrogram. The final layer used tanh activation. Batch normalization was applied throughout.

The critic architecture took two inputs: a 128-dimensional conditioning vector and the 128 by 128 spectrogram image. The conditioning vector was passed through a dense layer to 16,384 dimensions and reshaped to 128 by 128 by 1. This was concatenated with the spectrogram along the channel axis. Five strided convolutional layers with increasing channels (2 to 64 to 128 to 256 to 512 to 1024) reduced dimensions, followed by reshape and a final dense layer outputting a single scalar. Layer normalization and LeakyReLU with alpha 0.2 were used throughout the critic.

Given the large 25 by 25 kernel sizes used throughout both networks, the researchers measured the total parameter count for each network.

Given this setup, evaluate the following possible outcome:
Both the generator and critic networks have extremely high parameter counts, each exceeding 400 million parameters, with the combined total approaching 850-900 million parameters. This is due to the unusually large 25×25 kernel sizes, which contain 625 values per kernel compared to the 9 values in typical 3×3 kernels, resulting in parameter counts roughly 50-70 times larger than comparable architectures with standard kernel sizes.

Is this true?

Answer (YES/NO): NO